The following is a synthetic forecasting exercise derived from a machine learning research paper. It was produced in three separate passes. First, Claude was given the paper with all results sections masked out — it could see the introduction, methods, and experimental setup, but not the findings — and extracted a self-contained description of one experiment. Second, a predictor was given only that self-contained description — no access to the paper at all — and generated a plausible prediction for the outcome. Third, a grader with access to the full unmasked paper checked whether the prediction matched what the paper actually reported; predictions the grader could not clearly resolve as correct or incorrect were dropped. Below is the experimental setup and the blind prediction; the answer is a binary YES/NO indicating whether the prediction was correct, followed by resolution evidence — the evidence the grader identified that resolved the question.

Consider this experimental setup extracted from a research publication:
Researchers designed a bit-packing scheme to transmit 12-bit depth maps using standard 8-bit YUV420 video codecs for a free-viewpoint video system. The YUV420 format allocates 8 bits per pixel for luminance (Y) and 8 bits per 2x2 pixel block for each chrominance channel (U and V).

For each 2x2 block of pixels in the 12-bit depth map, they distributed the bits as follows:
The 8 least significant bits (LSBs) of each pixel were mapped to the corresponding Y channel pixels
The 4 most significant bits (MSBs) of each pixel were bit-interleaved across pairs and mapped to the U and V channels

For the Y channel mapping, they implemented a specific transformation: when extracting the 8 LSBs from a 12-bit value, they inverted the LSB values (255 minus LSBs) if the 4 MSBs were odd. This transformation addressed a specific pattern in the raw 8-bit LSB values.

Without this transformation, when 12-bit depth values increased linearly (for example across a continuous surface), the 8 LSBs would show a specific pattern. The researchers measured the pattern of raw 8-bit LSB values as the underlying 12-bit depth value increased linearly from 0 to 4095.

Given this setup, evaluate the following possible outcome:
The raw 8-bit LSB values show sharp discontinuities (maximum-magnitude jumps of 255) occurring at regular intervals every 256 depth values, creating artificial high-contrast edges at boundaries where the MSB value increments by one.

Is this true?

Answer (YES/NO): YES